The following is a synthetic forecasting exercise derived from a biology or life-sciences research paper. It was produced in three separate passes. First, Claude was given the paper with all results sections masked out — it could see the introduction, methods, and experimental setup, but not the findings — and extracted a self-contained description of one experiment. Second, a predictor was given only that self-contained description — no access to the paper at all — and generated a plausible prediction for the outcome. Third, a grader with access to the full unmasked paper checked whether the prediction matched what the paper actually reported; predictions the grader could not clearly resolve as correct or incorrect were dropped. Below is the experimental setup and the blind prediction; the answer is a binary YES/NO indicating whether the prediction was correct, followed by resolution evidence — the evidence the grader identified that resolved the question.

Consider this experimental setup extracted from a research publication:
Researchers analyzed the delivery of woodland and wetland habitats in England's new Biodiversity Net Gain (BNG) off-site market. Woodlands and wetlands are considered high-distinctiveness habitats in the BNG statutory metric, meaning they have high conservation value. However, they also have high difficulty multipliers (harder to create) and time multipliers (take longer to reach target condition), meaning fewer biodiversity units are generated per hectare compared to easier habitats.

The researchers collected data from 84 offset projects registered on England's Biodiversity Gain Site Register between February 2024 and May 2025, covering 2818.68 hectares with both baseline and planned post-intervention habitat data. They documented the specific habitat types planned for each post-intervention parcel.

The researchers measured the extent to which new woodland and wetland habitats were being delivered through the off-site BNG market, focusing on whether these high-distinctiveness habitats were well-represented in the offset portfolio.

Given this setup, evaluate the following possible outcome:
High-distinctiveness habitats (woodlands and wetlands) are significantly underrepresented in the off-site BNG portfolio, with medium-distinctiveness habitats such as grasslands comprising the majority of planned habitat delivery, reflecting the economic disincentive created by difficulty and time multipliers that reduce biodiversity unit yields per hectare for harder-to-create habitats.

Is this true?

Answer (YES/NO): YES